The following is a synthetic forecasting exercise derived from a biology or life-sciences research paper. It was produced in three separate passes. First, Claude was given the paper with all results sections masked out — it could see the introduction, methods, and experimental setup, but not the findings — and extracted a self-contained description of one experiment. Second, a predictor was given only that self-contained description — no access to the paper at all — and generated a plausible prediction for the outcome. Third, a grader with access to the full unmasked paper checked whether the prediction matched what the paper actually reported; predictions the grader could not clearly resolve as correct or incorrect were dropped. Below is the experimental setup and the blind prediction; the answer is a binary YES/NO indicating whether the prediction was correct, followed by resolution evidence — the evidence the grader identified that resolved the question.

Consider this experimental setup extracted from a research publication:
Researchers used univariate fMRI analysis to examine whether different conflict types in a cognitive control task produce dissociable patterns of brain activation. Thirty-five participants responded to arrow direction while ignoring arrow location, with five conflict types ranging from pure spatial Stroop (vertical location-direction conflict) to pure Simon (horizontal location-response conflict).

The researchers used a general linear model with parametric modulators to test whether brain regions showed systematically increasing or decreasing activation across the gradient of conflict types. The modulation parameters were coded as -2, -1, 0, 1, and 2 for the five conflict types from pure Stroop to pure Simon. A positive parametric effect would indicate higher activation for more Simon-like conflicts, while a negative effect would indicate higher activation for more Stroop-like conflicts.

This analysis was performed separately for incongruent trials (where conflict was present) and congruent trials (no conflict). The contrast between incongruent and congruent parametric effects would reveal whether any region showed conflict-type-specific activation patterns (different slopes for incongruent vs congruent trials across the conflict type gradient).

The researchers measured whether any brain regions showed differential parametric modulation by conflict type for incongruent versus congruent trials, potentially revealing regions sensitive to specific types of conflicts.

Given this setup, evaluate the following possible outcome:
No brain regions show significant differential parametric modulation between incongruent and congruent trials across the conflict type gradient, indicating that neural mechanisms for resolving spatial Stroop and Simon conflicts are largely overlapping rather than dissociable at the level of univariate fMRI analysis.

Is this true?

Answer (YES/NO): NO